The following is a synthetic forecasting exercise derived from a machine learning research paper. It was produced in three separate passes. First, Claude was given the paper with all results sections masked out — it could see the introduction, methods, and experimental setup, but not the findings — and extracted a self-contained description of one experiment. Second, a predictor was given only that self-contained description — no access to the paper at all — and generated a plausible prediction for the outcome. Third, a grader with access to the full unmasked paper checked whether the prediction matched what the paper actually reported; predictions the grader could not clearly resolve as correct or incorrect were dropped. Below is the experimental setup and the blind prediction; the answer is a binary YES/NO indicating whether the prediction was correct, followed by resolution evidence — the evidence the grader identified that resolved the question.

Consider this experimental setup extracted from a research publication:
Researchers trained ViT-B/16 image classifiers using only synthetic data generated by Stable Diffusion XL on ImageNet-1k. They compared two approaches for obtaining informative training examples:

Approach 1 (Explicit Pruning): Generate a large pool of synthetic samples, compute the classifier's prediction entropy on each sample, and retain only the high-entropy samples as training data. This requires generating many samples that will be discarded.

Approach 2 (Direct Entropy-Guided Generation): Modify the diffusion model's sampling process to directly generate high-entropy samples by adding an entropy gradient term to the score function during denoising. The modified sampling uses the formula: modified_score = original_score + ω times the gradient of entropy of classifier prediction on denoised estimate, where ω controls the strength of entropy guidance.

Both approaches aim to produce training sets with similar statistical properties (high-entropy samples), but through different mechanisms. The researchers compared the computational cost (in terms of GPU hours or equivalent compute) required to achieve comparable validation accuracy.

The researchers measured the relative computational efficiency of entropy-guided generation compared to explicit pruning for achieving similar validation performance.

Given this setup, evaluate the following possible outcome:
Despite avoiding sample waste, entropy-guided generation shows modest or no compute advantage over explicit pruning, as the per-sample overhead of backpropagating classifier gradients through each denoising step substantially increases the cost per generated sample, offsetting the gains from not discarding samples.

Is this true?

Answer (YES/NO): NO